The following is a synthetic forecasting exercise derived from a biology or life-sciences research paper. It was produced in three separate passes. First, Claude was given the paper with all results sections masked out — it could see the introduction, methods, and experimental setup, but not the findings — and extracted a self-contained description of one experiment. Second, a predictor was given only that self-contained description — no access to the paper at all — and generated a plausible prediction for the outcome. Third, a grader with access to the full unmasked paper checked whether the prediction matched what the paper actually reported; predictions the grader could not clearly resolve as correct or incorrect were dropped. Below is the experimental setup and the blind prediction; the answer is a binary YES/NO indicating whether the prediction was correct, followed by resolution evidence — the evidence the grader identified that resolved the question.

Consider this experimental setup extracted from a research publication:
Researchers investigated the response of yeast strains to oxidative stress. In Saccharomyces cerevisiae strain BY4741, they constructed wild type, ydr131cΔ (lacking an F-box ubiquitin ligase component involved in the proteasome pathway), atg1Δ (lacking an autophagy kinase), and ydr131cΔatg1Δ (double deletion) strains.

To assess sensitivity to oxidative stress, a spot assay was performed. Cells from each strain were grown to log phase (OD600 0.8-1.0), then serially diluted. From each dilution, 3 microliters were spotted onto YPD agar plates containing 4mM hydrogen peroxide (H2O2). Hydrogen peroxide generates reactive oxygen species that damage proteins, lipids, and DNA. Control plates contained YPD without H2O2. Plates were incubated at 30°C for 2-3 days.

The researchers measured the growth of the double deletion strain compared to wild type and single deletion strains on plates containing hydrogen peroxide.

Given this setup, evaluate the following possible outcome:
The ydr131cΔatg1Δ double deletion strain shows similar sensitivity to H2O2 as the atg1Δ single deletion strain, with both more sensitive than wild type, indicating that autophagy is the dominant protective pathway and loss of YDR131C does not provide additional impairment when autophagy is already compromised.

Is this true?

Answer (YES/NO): NO